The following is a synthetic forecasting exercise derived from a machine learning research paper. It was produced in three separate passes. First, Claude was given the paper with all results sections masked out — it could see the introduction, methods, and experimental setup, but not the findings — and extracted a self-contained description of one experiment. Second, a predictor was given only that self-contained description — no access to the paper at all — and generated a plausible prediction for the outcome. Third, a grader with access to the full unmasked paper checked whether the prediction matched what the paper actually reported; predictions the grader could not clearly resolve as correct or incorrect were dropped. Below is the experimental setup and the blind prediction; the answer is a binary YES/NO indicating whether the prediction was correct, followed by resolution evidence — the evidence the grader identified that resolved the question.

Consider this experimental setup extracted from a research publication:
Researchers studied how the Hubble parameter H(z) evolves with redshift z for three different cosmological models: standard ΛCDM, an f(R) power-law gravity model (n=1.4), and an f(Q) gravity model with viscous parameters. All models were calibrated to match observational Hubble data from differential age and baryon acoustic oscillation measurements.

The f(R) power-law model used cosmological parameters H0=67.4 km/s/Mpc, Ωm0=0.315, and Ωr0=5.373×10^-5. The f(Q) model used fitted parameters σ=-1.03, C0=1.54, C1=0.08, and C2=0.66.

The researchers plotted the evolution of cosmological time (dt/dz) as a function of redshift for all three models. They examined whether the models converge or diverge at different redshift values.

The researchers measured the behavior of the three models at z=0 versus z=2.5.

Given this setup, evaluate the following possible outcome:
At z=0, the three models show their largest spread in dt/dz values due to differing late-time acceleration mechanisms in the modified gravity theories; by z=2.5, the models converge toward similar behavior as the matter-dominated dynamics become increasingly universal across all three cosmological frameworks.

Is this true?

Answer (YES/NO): NO